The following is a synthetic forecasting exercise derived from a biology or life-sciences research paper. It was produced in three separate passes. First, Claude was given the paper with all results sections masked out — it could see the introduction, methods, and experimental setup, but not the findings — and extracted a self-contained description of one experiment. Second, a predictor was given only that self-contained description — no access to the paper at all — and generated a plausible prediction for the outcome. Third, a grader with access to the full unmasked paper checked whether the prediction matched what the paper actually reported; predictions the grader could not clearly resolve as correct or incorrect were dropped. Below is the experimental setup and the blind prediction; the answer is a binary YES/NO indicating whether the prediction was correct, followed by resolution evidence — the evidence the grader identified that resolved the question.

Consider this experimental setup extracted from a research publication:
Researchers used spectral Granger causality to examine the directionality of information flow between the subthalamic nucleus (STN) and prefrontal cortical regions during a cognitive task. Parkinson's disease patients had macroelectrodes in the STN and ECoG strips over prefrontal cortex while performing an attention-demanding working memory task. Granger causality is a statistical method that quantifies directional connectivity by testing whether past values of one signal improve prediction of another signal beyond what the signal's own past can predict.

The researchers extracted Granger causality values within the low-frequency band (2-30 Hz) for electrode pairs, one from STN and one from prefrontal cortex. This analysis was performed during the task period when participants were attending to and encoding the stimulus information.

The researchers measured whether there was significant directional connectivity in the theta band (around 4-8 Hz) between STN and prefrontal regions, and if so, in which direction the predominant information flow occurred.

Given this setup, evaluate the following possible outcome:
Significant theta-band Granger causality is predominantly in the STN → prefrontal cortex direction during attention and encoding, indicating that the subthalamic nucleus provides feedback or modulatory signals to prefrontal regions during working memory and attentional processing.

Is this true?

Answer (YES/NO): YES